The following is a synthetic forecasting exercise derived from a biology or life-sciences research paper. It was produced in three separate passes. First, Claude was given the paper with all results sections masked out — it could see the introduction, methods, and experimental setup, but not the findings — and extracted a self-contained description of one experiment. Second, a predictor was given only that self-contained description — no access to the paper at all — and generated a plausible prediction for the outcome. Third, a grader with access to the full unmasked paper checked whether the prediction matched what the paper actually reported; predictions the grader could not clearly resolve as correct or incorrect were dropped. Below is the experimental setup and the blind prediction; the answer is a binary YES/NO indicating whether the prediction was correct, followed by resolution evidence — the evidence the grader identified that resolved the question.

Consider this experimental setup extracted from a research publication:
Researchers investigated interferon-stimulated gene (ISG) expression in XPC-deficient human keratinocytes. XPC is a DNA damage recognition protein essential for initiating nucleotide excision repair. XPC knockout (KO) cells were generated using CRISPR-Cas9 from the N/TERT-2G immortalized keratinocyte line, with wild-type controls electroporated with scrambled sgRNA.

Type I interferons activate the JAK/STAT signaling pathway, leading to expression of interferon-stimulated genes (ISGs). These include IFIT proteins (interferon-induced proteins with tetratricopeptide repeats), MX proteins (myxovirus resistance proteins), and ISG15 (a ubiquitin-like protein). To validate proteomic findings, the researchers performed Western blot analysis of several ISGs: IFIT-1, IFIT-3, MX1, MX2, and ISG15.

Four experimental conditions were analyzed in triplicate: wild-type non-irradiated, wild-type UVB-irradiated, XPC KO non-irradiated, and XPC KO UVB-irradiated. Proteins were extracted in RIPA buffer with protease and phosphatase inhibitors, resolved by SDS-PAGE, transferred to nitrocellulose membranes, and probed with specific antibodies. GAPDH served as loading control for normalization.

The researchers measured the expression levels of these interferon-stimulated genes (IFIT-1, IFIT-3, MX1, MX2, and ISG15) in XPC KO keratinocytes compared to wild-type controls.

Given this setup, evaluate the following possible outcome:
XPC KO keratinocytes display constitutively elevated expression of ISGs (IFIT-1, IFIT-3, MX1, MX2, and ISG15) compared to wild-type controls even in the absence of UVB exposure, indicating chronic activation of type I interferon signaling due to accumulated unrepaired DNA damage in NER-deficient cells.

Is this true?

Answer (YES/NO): YES